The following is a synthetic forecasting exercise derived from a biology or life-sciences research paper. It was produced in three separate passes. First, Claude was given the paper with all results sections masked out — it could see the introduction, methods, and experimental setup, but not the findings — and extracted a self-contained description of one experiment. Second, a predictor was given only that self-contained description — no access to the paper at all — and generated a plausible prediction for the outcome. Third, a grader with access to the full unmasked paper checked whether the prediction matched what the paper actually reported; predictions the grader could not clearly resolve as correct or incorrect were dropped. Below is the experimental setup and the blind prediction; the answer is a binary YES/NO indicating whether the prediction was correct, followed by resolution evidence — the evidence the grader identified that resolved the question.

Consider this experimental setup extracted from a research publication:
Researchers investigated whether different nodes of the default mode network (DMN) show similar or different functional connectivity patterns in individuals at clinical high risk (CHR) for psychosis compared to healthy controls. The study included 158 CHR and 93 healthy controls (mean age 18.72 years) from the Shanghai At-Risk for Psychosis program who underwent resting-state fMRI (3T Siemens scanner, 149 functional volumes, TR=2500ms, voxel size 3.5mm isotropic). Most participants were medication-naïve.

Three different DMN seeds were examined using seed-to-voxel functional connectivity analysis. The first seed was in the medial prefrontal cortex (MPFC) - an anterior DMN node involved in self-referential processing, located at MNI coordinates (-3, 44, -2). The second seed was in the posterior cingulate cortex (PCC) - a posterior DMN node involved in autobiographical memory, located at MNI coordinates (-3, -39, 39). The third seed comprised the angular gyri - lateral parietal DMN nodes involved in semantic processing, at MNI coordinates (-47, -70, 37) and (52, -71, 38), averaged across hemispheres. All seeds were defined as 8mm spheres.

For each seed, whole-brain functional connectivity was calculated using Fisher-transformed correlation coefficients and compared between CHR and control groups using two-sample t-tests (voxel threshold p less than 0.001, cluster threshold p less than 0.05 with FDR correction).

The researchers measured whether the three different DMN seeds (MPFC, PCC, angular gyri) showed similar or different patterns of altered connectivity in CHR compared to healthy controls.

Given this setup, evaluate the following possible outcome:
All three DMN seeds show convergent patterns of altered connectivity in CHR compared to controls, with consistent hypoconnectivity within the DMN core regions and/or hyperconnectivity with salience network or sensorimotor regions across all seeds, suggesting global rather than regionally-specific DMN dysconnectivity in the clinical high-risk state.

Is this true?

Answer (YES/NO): NO